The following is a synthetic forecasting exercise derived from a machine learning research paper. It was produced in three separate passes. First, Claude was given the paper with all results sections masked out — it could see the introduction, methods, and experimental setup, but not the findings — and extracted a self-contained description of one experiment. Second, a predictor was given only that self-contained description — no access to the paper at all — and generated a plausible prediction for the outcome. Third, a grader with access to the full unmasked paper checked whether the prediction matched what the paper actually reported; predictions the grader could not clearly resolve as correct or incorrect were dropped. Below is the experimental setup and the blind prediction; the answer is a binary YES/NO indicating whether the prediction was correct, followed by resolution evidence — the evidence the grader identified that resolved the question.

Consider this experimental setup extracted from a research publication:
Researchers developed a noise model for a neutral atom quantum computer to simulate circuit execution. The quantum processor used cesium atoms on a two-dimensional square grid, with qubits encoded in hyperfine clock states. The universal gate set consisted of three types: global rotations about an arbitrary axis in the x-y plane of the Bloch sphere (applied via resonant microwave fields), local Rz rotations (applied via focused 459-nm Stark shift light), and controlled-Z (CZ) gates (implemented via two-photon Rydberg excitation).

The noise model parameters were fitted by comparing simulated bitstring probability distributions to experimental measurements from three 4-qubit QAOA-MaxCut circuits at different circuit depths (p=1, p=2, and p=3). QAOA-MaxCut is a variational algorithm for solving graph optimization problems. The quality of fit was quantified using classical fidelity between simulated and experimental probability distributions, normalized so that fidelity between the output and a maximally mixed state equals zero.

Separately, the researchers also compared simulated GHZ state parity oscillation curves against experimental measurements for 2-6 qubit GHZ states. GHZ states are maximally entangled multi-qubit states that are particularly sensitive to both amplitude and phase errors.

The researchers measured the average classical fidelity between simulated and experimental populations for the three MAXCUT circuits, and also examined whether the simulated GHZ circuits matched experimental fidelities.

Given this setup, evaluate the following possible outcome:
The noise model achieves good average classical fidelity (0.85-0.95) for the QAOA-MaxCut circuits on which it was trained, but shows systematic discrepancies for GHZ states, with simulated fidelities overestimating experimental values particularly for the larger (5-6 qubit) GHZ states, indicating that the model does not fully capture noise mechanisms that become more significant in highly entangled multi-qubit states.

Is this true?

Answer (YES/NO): NO